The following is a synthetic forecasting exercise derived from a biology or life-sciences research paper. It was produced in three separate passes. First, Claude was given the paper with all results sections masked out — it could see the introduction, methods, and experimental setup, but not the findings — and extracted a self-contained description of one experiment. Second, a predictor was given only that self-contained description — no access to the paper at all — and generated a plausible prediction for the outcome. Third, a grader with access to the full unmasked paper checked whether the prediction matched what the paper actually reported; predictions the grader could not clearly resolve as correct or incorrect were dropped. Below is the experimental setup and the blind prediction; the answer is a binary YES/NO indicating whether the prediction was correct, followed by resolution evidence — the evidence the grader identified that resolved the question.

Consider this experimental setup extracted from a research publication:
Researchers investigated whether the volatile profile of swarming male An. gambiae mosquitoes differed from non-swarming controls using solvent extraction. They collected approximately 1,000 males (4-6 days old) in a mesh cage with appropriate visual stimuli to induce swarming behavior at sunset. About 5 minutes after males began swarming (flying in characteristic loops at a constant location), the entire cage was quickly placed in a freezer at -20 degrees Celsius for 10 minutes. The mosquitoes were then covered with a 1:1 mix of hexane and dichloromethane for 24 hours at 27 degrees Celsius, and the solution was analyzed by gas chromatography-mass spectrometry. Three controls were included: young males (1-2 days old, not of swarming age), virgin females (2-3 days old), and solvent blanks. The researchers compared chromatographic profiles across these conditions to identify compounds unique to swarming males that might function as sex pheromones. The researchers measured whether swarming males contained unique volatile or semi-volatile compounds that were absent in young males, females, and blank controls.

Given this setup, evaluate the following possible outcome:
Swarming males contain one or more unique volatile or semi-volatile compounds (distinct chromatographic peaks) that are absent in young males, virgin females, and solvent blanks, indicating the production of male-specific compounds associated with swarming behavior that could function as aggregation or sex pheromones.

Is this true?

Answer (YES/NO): NO